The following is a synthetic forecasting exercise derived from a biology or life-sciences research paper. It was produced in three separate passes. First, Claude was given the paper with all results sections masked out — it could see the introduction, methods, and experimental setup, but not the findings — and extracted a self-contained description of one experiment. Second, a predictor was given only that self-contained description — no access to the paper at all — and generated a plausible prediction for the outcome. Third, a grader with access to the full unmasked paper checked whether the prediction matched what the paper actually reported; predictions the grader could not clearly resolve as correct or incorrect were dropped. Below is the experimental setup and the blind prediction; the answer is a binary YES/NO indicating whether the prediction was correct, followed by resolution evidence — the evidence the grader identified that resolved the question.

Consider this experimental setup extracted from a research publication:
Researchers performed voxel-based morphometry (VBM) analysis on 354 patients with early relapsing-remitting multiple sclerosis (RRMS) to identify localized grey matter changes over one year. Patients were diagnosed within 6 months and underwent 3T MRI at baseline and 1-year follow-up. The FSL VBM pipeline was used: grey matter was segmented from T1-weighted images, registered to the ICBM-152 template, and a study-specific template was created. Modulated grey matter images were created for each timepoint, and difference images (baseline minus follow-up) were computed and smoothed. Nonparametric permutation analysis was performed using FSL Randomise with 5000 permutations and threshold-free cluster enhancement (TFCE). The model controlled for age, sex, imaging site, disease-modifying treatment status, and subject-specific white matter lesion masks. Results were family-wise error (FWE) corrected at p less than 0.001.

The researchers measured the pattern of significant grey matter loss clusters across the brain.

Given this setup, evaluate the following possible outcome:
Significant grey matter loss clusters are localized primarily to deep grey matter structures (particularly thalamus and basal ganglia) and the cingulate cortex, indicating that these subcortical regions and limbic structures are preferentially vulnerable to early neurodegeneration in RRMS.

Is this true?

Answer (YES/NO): NO